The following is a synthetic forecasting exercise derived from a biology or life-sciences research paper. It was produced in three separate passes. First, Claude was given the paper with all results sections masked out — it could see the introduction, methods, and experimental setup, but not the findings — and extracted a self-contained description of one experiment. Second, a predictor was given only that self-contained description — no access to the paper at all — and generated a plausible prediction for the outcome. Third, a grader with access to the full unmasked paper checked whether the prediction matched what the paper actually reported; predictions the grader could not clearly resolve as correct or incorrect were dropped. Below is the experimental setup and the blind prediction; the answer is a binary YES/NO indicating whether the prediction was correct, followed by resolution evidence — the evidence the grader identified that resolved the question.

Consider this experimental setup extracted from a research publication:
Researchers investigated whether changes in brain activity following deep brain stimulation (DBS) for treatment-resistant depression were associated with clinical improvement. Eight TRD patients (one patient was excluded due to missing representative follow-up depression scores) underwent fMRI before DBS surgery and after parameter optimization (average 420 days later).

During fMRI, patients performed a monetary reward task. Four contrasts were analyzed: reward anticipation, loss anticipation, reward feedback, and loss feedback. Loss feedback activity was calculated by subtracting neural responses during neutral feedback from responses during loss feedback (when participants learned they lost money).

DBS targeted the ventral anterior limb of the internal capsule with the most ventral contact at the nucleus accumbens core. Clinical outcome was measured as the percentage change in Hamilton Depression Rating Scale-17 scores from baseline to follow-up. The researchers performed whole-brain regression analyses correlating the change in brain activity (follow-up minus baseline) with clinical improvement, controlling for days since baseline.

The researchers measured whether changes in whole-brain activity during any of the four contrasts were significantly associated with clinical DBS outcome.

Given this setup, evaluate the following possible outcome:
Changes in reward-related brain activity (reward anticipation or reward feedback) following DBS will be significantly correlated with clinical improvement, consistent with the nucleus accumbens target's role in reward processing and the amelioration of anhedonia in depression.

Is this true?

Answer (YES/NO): NO